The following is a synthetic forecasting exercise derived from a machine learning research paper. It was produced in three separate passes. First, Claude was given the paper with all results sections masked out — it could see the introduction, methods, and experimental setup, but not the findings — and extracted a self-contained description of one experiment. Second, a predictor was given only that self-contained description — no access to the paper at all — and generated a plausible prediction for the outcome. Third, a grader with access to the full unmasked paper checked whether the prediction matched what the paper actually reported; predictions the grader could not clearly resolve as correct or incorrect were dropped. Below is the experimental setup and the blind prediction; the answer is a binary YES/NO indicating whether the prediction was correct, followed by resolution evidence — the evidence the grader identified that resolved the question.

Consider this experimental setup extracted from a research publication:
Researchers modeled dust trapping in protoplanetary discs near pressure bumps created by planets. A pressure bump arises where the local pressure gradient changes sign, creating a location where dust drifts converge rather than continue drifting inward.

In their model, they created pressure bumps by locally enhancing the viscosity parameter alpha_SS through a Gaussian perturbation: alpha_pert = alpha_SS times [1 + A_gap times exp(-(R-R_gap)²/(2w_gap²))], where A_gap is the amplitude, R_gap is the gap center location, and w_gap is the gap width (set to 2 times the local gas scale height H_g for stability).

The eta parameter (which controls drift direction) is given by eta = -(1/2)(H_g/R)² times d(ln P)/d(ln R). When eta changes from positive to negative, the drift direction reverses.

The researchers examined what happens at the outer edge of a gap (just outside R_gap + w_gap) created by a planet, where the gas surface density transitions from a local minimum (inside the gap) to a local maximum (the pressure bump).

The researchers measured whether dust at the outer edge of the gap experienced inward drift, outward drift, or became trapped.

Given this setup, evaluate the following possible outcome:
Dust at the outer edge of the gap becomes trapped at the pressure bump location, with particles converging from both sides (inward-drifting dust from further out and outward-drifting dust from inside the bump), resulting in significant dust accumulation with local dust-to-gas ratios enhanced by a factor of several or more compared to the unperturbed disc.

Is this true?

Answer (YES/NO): NO